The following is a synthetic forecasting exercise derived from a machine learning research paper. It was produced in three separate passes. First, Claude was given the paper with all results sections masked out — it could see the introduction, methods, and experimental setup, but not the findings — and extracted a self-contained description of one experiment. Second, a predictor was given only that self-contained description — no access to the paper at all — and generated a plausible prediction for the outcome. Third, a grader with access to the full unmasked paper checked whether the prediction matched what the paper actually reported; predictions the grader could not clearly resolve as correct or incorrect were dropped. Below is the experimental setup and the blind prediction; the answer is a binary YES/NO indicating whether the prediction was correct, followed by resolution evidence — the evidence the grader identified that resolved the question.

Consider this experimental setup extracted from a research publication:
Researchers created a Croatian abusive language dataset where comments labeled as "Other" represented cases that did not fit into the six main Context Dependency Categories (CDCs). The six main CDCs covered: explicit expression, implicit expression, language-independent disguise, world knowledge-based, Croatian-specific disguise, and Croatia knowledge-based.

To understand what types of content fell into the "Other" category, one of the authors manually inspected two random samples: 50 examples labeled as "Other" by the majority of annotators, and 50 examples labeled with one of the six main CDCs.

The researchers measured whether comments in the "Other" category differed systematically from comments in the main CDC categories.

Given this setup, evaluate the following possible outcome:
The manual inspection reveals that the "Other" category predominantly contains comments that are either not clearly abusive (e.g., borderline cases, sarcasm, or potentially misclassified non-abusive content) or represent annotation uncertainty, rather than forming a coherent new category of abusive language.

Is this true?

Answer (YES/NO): YES